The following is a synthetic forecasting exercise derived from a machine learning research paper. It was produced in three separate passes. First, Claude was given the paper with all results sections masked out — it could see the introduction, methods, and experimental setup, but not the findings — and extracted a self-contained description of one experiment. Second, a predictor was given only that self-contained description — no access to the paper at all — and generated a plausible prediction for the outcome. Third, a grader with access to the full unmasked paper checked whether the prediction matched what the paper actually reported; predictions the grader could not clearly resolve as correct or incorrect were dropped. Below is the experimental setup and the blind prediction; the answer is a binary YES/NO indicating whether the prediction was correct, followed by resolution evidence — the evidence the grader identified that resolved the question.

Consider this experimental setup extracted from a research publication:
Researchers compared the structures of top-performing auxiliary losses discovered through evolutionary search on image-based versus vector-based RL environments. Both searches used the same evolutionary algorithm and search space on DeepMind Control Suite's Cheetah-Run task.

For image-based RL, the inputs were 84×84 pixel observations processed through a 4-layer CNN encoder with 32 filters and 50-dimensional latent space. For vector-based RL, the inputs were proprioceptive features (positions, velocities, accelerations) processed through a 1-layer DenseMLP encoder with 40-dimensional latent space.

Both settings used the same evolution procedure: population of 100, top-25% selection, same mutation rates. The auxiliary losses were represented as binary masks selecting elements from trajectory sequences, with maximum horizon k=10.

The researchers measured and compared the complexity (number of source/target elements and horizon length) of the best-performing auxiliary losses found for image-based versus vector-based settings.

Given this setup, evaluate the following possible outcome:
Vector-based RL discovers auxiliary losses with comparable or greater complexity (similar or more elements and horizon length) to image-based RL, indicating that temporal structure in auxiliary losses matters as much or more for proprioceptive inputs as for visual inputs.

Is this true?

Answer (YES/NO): YES